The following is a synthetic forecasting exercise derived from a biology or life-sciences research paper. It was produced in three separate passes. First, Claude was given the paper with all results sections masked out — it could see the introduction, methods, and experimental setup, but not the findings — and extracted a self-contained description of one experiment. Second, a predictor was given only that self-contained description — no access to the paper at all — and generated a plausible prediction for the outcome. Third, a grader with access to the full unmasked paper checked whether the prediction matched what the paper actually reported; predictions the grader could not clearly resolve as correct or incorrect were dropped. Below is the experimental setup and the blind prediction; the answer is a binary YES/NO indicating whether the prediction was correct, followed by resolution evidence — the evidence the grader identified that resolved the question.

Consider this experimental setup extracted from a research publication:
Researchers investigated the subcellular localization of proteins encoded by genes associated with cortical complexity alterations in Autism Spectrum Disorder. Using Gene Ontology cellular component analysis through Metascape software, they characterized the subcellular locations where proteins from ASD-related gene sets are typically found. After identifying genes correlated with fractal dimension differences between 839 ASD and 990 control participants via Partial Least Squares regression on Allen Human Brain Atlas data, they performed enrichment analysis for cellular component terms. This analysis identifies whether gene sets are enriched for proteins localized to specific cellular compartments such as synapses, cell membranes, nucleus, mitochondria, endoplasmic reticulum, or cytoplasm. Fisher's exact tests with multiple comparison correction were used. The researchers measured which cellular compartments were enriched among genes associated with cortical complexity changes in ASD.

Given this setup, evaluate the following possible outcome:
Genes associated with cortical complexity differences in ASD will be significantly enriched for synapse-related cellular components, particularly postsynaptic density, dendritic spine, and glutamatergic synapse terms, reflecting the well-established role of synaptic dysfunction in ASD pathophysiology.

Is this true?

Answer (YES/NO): NO